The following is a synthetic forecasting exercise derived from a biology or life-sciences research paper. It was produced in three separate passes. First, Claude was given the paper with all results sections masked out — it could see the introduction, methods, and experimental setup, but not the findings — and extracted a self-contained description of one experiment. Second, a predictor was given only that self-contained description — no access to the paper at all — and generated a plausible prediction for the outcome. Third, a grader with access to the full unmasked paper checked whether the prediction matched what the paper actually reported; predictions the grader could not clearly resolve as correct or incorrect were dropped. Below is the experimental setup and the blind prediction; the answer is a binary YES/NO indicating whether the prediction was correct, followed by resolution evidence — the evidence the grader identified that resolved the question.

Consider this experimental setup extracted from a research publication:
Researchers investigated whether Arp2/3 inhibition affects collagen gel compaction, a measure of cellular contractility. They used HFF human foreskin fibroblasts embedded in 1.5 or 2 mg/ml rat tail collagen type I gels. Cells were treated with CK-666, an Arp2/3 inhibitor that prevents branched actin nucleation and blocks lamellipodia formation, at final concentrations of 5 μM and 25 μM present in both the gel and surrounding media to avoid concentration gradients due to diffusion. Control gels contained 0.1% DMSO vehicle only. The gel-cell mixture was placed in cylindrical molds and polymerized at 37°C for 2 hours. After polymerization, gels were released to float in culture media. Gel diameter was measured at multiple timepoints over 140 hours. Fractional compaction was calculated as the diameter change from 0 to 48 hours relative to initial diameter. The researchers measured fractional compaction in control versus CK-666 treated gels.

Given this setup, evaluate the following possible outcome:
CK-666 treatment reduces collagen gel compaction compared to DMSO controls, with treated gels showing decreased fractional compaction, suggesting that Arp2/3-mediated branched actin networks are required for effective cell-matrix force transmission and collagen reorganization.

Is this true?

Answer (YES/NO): NO